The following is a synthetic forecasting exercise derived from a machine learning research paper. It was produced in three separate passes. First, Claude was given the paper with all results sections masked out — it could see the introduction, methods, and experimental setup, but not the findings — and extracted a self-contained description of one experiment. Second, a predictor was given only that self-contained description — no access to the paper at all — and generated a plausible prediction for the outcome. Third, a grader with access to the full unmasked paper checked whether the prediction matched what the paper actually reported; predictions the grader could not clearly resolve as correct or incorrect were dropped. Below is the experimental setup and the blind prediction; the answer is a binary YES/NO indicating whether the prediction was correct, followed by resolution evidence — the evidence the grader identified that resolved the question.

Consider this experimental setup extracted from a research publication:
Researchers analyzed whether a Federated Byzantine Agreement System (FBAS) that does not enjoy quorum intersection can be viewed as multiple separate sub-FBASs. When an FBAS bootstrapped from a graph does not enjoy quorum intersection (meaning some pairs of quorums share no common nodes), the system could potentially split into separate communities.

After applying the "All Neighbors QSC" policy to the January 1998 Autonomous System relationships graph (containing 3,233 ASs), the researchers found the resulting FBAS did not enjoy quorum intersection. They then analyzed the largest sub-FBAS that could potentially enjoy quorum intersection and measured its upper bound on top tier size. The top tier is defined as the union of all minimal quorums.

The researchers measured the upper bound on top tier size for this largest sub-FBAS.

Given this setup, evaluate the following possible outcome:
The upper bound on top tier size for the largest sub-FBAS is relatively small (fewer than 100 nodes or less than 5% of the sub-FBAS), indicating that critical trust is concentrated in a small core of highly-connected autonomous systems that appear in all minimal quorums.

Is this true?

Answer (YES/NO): NO